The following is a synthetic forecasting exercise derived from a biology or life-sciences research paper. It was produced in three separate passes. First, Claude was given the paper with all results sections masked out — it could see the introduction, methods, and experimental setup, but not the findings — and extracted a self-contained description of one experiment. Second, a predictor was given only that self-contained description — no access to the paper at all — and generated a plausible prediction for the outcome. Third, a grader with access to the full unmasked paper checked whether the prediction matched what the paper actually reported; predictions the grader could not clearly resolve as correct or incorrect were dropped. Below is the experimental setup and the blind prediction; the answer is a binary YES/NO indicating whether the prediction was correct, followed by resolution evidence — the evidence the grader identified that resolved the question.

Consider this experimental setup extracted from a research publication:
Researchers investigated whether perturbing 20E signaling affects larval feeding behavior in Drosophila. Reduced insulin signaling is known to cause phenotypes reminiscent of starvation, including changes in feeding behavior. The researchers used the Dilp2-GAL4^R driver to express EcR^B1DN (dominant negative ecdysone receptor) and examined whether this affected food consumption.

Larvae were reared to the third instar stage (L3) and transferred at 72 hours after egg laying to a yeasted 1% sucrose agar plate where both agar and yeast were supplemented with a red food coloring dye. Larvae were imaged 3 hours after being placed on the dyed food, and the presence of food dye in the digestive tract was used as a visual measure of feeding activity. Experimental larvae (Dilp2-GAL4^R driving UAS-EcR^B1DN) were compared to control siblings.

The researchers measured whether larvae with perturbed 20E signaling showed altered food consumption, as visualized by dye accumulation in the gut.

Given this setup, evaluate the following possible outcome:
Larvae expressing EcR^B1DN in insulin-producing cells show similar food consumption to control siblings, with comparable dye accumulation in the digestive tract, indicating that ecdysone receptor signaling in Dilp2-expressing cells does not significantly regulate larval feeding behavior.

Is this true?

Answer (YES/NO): YES